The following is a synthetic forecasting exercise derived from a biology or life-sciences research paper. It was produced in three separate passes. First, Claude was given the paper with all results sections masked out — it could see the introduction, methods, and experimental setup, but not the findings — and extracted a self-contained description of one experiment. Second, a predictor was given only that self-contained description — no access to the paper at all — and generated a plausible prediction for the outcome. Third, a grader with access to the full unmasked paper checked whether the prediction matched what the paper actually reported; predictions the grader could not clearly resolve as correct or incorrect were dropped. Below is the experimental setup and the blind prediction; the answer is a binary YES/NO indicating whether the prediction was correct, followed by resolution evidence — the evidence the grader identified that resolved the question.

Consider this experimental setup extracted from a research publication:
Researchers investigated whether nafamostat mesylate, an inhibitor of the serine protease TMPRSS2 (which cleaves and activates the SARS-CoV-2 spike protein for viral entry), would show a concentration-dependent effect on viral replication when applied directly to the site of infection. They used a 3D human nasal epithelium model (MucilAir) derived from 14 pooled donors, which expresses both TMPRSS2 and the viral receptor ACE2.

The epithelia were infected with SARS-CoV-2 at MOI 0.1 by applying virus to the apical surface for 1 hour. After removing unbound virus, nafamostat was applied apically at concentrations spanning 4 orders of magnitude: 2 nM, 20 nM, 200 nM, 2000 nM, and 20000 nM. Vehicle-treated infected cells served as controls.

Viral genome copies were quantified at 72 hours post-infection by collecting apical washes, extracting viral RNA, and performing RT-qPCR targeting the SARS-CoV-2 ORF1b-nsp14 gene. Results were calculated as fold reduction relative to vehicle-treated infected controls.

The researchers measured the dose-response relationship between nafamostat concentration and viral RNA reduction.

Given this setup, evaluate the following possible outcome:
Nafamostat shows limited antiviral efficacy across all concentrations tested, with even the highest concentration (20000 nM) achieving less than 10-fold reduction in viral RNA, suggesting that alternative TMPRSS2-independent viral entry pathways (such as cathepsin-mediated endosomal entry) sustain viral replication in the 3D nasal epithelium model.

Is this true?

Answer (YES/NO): NO